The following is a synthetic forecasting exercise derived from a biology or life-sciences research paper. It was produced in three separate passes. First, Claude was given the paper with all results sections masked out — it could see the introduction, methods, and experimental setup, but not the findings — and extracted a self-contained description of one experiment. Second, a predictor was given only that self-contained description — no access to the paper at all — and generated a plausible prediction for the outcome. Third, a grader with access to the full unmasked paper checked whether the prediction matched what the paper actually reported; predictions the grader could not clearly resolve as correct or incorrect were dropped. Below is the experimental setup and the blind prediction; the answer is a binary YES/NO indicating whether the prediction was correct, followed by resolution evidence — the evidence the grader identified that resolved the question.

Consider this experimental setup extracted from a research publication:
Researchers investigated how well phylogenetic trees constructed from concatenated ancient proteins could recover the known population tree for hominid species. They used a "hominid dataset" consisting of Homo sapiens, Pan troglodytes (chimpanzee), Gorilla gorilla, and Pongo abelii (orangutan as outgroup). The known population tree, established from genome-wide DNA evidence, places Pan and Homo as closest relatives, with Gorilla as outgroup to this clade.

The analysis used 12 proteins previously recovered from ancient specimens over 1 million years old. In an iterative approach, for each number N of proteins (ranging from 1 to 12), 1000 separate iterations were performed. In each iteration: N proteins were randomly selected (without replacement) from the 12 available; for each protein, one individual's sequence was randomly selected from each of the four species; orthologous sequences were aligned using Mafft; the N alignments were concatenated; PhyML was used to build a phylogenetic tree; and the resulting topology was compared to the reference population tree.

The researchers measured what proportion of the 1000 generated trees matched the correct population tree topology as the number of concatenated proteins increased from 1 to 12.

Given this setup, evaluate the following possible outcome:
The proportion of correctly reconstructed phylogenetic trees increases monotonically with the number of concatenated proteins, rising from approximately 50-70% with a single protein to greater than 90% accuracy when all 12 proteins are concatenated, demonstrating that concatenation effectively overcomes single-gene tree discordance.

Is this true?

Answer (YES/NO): YES